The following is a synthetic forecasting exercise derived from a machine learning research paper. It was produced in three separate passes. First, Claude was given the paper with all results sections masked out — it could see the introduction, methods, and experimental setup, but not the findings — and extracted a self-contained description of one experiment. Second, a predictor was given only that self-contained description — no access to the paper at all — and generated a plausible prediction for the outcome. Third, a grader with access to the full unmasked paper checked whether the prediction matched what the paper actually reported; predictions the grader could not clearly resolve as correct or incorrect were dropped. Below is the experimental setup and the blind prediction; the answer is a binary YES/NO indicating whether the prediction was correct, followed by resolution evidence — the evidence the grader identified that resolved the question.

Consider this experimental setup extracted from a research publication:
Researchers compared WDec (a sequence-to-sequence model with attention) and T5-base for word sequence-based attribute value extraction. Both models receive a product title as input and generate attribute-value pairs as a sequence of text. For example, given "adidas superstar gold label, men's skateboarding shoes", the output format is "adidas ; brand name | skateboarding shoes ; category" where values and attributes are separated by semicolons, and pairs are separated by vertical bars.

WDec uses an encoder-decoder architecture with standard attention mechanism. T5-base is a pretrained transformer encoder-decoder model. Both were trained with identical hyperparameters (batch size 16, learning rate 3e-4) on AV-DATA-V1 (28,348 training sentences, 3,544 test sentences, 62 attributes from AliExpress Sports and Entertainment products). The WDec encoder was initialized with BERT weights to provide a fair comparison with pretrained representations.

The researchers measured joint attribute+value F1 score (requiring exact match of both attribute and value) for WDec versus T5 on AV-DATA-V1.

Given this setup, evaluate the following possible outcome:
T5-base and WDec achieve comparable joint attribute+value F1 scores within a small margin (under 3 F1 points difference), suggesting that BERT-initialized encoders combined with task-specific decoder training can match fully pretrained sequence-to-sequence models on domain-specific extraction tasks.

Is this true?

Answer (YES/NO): NO